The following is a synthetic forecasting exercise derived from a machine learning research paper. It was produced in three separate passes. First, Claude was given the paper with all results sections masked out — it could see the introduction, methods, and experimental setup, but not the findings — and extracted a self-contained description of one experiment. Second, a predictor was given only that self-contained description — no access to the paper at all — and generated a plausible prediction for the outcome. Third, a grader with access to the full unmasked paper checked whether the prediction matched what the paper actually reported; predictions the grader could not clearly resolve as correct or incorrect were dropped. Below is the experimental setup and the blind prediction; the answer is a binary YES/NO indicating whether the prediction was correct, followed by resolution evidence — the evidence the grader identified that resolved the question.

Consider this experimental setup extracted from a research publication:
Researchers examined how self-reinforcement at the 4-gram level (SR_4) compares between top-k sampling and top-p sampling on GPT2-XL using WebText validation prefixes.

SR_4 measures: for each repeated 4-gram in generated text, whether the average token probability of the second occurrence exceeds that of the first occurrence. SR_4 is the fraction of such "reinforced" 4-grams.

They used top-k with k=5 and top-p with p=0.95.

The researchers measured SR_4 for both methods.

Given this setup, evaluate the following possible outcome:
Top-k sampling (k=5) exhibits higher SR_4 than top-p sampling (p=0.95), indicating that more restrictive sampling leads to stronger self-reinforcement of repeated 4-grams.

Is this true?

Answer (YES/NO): YES